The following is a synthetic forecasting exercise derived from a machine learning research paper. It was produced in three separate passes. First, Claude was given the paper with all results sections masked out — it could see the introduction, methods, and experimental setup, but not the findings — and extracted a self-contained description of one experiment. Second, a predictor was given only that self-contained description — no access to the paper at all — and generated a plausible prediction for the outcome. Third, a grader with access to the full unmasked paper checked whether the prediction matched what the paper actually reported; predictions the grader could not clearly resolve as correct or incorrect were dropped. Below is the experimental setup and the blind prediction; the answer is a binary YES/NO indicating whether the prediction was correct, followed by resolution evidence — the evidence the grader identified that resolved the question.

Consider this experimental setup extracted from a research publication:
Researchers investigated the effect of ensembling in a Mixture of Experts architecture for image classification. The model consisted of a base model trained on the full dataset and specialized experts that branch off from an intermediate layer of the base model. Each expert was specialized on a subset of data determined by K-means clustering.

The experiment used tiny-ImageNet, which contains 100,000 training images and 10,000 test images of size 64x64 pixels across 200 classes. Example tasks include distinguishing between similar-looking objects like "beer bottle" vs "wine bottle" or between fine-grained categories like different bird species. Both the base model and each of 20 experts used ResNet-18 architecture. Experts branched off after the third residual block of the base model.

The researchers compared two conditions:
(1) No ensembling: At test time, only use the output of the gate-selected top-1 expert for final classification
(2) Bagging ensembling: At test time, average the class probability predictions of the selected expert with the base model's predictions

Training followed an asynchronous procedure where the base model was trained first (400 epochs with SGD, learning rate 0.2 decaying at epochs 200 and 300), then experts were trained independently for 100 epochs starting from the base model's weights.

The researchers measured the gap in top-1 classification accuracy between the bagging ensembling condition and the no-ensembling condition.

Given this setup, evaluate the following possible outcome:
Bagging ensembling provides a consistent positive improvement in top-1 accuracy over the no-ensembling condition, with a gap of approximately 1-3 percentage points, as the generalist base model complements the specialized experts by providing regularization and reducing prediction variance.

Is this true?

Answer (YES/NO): YES